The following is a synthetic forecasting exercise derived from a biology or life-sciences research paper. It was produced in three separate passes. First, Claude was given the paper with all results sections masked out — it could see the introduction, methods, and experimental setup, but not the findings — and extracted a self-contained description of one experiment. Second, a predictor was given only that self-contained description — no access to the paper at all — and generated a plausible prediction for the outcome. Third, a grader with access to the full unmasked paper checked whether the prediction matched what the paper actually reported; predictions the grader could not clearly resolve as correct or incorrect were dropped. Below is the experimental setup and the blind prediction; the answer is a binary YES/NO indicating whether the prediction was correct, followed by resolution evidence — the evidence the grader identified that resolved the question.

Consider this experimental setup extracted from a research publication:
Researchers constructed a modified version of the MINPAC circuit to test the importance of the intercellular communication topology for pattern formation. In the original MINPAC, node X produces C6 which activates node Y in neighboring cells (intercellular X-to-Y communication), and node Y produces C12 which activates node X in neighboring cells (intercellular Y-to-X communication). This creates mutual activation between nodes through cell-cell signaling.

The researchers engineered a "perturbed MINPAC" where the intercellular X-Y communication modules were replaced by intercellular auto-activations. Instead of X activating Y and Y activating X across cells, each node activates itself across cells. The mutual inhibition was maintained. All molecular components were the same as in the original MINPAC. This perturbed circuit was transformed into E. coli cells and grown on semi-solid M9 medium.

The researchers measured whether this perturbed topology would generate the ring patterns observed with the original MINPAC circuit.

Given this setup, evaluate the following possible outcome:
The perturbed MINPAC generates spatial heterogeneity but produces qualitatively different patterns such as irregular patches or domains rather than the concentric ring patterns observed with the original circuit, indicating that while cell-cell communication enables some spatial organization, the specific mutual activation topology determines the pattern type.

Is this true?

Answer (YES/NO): NO